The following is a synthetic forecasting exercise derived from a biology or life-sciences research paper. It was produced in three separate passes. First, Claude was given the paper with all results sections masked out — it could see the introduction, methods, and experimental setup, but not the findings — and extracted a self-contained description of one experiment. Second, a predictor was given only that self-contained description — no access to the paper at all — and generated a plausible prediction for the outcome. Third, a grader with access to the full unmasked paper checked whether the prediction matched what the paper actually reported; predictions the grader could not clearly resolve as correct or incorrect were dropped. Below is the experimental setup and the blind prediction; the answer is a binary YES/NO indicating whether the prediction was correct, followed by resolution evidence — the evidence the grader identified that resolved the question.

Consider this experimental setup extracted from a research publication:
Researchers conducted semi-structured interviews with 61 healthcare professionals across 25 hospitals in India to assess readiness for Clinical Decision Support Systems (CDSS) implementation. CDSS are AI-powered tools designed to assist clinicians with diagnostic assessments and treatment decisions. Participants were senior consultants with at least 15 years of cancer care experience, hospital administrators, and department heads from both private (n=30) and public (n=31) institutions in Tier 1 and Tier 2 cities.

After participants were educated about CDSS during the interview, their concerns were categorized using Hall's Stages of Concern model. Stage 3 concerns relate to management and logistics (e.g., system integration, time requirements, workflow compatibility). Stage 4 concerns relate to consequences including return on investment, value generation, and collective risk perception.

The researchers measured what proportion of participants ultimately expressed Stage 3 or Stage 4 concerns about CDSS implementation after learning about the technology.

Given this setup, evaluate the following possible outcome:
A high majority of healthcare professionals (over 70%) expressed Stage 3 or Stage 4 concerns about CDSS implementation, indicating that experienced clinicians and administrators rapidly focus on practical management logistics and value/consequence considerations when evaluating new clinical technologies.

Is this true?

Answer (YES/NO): YES